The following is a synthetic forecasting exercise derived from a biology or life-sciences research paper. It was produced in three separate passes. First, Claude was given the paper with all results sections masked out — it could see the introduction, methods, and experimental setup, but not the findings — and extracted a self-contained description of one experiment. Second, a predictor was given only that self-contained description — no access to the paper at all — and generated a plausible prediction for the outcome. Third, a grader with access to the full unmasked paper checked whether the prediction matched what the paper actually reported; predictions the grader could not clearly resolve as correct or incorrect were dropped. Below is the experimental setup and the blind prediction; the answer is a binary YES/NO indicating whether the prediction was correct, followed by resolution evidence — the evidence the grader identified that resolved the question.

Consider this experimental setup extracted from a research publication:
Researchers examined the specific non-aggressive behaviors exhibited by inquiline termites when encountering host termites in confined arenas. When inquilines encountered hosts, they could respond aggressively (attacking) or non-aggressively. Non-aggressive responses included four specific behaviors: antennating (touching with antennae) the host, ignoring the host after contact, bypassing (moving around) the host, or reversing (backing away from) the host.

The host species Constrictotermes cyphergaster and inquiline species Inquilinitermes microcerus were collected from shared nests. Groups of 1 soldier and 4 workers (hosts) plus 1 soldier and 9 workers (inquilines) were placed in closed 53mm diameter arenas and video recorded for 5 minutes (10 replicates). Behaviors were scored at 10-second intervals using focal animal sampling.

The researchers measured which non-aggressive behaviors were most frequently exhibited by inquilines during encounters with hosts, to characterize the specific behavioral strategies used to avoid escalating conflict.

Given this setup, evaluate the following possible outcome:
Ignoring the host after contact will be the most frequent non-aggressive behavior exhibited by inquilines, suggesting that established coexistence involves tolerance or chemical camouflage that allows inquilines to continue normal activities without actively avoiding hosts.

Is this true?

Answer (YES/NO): NO